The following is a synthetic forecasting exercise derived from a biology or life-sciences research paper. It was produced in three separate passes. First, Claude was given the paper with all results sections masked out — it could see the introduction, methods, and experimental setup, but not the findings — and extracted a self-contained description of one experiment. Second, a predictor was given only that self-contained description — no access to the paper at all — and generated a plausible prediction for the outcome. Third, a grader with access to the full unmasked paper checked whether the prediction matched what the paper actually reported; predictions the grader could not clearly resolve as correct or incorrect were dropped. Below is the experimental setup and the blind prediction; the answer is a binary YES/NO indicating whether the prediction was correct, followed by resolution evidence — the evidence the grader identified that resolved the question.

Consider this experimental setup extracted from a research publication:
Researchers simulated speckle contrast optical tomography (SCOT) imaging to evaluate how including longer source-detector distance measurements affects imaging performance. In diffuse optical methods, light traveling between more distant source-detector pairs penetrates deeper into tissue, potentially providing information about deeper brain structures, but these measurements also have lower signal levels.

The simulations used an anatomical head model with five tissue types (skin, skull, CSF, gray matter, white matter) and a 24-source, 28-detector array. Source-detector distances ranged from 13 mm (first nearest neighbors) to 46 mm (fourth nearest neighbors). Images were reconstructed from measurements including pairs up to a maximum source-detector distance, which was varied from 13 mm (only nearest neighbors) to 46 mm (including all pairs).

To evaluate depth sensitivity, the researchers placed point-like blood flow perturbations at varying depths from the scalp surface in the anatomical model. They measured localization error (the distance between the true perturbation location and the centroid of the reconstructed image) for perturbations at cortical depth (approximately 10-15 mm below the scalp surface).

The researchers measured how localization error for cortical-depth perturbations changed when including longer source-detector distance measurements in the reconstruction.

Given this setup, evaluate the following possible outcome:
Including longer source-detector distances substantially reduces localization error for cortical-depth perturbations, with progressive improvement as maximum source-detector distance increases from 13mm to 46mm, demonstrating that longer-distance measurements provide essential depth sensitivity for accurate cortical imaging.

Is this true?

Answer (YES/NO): YES